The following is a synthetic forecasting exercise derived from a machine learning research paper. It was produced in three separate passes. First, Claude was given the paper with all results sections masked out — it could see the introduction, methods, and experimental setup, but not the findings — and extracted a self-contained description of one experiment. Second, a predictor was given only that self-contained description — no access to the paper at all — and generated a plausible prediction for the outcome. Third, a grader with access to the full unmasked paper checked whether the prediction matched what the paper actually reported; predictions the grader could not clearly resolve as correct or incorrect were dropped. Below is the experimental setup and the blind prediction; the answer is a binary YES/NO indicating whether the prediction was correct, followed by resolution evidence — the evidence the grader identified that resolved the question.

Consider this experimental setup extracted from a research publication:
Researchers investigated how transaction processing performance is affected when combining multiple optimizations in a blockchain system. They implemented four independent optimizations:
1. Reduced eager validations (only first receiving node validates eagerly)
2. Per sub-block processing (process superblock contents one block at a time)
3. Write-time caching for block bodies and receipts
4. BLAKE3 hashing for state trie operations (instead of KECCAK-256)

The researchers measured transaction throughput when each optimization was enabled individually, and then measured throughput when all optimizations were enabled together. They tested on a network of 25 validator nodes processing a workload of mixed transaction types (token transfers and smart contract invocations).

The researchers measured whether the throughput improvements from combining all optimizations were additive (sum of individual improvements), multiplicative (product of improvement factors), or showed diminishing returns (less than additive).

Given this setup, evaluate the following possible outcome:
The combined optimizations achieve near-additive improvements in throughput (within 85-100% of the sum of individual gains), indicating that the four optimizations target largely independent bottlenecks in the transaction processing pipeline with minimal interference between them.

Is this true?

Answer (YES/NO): NO